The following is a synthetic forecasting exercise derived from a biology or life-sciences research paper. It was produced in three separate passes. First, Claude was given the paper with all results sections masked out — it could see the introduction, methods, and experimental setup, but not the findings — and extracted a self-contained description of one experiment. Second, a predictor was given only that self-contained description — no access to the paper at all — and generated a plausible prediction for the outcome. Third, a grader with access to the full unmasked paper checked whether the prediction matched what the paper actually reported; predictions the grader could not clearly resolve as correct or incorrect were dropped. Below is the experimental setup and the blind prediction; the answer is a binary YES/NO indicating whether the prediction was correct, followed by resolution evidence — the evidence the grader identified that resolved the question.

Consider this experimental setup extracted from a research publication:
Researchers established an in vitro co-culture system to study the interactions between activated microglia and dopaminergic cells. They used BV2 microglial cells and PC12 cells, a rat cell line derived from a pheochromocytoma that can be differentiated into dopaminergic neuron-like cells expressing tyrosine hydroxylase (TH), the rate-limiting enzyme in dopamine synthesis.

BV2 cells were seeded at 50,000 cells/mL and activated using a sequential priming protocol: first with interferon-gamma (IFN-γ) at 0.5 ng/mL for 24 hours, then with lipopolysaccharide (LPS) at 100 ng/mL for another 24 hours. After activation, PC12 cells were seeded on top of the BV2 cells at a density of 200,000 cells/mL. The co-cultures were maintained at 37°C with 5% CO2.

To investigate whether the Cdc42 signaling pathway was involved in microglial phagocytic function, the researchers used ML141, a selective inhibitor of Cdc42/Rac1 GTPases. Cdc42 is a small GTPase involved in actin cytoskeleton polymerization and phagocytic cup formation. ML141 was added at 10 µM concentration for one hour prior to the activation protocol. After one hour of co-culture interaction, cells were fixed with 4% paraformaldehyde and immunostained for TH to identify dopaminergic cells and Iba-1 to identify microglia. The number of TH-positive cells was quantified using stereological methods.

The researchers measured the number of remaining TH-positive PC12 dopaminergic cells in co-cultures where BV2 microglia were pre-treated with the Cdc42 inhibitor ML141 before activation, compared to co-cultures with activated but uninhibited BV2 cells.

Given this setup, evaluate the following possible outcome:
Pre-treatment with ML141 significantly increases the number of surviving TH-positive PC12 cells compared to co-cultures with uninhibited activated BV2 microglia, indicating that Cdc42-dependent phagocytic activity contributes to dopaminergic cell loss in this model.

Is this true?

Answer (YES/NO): YES